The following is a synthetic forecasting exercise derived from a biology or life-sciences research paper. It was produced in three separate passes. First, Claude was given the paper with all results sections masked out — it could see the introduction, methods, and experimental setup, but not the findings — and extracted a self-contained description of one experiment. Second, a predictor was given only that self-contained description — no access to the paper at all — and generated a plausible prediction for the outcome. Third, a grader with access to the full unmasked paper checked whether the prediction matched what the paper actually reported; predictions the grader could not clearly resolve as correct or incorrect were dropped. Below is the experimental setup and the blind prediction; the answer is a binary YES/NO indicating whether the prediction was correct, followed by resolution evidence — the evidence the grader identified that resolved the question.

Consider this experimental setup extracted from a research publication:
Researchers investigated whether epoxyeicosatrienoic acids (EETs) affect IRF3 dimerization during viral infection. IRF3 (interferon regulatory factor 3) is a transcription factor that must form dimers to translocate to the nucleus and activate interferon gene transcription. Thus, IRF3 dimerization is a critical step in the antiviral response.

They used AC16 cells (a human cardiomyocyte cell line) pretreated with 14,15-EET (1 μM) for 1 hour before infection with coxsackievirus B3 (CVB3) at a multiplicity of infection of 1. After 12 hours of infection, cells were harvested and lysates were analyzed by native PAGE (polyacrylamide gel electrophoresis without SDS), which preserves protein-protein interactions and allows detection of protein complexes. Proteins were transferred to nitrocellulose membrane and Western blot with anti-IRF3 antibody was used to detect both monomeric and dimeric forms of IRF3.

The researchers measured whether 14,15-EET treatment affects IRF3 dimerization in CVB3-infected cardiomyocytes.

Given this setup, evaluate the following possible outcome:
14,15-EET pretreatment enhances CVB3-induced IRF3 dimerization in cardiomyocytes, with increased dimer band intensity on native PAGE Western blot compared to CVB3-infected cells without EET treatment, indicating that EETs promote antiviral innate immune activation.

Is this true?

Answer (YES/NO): YES